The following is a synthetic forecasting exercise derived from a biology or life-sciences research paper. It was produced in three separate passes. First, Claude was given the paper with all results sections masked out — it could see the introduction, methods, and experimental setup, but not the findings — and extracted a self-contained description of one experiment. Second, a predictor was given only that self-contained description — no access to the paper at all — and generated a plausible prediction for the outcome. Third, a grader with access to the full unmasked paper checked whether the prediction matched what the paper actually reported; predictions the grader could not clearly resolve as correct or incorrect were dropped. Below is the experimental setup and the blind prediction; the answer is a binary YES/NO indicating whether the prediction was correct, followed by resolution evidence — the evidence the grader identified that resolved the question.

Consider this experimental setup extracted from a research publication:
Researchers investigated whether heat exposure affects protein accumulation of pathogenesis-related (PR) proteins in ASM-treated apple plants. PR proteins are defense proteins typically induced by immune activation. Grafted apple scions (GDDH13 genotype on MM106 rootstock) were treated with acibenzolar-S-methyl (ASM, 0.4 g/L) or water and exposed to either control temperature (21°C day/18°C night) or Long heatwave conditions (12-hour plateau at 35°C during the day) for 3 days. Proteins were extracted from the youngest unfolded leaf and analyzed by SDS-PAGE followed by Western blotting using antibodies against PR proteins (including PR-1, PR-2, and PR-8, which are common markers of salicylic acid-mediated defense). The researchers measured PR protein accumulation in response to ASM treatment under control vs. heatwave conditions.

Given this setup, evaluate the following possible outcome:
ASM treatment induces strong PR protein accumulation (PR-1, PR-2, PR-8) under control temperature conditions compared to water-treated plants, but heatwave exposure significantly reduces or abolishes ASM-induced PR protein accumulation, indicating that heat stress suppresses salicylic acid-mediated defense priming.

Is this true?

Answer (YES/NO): NO